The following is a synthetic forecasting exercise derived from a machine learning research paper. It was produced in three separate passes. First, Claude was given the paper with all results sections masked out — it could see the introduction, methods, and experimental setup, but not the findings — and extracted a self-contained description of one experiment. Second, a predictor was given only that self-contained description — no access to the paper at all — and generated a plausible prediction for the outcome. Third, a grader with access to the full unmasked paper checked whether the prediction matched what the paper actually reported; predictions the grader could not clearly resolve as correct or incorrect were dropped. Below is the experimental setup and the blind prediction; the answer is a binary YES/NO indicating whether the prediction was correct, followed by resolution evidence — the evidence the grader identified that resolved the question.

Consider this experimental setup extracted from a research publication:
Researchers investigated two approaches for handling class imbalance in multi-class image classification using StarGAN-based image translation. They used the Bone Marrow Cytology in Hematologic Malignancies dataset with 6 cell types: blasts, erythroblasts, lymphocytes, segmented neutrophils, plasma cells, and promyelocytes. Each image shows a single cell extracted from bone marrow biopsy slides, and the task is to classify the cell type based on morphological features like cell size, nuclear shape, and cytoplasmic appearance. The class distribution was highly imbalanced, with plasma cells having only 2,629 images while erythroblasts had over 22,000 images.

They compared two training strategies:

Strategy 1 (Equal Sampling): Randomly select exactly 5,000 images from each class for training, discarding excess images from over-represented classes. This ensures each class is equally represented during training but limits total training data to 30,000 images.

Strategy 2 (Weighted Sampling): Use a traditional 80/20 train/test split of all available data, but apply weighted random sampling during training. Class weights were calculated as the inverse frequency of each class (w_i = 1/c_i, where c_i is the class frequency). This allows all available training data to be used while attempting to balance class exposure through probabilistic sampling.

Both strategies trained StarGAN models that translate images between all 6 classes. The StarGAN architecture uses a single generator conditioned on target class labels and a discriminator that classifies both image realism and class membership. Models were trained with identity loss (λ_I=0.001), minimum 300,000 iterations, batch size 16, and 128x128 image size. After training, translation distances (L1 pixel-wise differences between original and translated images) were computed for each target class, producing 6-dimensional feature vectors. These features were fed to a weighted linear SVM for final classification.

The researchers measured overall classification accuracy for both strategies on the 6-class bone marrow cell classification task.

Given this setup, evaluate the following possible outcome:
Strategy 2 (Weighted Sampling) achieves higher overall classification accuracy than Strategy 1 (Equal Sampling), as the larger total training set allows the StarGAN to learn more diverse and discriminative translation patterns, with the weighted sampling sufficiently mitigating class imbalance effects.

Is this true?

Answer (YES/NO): NO